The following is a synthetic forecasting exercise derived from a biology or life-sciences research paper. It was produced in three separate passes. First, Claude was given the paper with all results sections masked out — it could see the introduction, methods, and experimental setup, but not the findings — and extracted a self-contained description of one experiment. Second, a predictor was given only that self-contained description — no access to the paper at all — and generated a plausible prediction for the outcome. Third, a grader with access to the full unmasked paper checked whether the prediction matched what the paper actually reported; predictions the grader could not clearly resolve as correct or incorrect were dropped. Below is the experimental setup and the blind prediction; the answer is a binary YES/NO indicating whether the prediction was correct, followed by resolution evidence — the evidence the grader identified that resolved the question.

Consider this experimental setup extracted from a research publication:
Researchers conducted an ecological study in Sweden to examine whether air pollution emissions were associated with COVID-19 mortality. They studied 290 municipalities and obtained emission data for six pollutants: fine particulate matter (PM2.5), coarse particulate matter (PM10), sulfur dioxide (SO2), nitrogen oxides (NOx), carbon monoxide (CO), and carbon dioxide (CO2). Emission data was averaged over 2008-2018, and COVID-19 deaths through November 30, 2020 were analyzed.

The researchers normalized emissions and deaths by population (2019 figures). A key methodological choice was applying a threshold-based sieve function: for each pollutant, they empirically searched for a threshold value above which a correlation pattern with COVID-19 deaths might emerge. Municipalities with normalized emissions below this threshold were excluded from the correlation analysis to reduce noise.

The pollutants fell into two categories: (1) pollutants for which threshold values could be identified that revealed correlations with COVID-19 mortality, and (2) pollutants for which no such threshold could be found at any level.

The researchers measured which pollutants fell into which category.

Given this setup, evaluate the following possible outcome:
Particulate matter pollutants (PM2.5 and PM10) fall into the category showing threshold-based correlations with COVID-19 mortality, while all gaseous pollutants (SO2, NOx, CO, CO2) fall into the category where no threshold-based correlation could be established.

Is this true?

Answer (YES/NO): NO